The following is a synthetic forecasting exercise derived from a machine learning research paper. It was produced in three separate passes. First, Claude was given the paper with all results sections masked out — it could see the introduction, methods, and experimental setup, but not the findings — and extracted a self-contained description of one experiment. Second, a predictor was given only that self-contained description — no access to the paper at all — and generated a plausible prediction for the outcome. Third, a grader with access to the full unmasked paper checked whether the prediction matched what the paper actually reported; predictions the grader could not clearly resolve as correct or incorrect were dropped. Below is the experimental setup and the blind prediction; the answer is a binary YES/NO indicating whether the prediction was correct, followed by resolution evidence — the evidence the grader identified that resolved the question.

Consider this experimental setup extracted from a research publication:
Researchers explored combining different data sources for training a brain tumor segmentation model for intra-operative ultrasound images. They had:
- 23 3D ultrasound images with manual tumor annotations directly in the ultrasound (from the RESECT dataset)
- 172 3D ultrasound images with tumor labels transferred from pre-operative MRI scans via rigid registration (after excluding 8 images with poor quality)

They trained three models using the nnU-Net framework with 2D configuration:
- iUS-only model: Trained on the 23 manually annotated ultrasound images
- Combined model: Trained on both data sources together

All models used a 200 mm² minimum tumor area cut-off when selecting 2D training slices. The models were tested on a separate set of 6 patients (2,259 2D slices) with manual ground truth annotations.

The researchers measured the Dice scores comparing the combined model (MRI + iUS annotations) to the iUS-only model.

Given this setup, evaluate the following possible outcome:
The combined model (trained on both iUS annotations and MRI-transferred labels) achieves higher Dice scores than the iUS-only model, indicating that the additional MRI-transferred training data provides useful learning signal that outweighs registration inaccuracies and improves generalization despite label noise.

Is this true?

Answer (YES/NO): NO